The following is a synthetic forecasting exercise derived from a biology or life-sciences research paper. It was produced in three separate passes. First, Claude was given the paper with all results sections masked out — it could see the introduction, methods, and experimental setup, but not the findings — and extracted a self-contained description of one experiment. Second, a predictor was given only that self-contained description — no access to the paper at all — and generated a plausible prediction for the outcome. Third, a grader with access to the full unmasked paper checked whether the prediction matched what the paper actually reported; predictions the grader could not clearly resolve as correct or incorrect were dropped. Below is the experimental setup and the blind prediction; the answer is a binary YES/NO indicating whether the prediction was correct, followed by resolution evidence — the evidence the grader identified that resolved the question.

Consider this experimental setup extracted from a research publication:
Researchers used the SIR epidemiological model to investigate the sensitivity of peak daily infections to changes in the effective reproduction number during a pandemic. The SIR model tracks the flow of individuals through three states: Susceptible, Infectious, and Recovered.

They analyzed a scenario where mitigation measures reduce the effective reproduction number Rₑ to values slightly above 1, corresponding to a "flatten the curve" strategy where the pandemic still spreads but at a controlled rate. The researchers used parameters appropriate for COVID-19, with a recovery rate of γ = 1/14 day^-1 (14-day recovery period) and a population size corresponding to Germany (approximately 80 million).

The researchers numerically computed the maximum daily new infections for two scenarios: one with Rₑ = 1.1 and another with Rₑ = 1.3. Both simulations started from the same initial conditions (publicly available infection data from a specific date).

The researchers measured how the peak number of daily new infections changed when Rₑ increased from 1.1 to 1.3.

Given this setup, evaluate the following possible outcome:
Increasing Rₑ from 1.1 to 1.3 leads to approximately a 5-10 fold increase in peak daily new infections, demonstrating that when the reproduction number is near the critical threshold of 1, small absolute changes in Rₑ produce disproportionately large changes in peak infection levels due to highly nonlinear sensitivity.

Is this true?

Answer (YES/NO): YES